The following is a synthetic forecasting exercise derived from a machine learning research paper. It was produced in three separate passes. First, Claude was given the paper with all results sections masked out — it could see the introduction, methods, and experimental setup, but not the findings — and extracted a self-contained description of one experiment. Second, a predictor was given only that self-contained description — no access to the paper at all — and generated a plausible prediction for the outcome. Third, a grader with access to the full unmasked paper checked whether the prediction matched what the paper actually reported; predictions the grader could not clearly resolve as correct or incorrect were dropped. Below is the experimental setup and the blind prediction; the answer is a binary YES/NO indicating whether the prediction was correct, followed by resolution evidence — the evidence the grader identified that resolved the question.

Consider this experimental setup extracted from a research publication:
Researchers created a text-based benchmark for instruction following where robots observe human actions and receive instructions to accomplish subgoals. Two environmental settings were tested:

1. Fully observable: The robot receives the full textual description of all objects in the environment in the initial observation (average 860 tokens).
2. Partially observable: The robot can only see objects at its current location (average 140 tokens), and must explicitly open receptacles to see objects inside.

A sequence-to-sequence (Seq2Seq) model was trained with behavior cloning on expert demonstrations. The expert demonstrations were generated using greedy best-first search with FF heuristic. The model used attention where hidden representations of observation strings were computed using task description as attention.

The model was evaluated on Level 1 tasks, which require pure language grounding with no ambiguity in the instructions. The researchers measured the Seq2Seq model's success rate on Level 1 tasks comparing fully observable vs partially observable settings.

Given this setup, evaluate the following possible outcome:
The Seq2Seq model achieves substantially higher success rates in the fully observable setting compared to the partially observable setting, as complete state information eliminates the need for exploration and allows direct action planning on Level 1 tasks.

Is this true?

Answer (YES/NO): NO